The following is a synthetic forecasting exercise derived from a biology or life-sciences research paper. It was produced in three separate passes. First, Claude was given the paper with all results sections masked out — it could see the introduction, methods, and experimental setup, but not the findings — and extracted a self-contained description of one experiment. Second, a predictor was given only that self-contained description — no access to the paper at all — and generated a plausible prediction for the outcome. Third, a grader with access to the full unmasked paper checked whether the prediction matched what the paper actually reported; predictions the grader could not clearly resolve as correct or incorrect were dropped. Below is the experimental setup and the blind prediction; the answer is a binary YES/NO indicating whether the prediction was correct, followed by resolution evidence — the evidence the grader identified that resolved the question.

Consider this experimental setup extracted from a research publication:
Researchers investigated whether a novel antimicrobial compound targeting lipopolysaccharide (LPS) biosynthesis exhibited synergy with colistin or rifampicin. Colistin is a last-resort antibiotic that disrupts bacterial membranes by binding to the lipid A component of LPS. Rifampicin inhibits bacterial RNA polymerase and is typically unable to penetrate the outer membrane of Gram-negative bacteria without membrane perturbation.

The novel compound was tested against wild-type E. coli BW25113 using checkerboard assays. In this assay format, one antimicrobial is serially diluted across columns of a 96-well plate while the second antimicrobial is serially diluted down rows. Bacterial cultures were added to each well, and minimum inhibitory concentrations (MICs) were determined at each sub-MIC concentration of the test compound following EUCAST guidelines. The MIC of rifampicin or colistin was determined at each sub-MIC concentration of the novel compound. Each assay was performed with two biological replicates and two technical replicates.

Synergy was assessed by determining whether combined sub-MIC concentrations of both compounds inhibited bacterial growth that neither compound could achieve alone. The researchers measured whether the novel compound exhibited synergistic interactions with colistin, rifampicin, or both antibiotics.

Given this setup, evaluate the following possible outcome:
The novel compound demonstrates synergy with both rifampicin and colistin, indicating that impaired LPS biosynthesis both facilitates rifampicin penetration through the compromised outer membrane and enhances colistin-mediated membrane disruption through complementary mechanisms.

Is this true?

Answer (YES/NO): YES